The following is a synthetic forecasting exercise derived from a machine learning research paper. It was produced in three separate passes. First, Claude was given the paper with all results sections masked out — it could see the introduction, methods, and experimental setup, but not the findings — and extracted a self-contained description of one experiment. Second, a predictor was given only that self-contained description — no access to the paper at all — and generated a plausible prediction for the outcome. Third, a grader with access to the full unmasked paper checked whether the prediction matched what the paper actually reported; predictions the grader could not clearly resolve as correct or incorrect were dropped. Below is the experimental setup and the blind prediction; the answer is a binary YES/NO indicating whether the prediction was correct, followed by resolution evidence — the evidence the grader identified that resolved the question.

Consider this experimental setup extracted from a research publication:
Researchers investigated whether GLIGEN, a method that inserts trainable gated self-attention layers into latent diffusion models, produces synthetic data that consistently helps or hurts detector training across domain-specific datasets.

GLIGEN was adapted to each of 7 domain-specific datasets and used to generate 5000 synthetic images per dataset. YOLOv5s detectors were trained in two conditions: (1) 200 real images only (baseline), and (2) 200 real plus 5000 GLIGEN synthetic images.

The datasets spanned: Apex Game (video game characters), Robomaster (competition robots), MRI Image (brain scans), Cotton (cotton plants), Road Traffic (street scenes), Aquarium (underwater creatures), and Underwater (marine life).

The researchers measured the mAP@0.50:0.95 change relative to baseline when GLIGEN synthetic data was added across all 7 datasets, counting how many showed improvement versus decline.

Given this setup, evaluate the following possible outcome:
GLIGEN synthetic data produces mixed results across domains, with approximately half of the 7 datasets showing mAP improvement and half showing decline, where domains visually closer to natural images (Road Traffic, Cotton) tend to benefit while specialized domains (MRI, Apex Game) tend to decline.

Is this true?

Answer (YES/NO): NO